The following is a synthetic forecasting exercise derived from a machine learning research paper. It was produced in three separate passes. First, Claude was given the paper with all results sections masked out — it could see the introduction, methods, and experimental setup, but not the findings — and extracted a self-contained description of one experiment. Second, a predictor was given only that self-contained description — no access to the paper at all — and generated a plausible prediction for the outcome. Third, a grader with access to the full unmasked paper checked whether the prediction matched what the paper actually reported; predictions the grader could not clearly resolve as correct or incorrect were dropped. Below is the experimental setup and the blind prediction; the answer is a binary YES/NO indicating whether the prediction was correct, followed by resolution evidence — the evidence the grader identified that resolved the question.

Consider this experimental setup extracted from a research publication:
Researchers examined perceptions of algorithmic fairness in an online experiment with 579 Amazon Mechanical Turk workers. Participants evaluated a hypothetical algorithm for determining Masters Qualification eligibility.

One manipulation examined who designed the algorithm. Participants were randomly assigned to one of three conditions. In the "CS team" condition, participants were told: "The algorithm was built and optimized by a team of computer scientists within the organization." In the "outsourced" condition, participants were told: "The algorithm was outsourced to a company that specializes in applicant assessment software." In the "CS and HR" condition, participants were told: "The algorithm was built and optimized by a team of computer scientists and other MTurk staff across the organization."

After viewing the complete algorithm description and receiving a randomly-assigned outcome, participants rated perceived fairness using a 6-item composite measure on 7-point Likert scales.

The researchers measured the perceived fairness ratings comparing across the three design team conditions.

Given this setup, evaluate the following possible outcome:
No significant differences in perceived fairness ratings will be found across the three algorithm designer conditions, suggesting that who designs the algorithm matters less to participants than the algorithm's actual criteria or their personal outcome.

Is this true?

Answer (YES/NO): YES